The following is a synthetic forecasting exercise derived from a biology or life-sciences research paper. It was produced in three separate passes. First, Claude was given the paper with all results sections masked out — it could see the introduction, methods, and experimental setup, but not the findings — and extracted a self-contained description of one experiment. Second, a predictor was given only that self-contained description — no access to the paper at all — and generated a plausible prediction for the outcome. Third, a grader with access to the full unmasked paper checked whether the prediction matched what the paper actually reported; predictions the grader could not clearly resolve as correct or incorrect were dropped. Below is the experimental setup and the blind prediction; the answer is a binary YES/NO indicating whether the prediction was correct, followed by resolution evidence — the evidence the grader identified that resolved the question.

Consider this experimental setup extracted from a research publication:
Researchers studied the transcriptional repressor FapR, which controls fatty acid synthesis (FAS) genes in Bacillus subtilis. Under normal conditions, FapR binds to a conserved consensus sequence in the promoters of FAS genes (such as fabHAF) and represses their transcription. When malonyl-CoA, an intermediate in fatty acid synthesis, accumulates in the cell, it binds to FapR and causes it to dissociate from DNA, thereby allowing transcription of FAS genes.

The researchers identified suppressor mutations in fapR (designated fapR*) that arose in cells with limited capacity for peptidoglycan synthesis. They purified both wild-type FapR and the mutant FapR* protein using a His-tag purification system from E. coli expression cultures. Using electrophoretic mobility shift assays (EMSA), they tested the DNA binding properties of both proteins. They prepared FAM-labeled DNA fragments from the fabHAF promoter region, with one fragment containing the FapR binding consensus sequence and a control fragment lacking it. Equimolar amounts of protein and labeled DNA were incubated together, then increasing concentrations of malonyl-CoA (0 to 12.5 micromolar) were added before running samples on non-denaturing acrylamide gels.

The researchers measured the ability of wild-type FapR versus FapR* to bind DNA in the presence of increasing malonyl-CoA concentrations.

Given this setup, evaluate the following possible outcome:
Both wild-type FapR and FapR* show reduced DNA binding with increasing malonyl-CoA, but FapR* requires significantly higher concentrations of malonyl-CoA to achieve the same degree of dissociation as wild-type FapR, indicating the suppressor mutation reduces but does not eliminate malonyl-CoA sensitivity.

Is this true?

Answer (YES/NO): NO